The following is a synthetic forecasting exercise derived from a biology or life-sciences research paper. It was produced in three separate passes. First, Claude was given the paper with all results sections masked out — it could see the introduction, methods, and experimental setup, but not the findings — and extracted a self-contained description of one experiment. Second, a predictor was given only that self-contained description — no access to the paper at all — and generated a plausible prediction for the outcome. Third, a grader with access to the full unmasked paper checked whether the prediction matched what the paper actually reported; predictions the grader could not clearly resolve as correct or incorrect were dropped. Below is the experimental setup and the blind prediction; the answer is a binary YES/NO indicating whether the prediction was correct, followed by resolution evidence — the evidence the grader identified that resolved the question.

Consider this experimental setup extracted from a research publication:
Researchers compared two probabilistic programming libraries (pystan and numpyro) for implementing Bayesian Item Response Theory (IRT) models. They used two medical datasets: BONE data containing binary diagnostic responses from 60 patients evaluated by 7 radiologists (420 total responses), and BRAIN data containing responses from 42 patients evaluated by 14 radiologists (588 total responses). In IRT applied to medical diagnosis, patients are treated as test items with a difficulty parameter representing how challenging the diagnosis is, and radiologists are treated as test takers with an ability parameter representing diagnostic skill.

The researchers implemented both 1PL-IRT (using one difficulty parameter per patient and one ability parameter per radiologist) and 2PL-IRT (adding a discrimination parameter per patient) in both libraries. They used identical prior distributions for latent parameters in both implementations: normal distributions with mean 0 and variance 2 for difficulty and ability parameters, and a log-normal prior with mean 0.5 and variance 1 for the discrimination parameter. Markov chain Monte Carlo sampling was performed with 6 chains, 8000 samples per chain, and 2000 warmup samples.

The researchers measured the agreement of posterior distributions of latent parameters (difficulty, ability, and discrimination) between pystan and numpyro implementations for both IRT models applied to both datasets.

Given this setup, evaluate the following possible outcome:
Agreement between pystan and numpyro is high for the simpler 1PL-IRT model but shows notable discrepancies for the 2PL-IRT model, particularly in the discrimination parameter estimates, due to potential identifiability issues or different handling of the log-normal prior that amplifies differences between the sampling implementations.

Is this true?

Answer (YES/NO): NO